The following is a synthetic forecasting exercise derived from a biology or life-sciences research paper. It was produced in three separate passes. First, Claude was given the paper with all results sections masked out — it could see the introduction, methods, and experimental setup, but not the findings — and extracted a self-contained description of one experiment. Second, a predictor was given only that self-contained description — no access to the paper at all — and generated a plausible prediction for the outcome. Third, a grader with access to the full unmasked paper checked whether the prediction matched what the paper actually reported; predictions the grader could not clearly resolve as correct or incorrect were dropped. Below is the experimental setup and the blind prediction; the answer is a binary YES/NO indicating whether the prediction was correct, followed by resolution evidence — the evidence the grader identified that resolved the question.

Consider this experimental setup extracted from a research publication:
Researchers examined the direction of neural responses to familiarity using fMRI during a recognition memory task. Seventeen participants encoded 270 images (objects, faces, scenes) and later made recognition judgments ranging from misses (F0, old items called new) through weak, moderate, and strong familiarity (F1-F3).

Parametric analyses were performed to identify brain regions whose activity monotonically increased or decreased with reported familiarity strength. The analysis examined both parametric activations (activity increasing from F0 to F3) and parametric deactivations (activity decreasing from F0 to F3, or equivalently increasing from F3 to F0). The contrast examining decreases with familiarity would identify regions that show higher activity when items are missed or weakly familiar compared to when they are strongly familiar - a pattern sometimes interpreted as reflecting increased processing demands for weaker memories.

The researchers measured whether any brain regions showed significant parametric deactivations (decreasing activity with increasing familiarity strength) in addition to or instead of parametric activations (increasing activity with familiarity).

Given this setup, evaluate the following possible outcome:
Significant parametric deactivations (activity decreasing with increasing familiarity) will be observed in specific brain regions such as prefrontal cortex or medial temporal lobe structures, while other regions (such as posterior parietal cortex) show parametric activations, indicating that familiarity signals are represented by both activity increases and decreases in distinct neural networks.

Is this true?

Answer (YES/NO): NO